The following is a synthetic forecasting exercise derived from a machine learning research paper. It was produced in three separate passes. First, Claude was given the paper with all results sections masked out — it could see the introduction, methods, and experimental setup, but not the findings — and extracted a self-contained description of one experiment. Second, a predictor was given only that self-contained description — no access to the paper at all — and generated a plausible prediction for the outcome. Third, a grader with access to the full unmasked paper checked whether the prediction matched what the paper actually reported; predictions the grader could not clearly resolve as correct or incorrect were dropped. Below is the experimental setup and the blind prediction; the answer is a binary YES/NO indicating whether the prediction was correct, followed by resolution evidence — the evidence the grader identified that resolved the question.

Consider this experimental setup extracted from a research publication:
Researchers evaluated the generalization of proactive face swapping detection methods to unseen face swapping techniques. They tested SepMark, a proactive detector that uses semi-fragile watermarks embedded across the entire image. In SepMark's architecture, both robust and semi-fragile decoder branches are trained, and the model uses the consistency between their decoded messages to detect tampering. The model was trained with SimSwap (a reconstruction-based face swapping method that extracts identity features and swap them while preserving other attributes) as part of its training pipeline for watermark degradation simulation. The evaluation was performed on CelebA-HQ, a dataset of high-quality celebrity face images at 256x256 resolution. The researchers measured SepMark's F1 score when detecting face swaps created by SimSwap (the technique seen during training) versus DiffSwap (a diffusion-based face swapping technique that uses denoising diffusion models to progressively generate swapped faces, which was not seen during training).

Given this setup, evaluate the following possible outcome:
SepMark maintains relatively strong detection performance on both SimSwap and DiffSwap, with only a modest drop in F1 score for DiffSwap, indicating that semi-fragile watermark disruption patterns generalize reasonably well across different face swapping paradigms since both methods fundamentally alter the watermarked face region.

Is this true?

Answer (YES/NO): NO